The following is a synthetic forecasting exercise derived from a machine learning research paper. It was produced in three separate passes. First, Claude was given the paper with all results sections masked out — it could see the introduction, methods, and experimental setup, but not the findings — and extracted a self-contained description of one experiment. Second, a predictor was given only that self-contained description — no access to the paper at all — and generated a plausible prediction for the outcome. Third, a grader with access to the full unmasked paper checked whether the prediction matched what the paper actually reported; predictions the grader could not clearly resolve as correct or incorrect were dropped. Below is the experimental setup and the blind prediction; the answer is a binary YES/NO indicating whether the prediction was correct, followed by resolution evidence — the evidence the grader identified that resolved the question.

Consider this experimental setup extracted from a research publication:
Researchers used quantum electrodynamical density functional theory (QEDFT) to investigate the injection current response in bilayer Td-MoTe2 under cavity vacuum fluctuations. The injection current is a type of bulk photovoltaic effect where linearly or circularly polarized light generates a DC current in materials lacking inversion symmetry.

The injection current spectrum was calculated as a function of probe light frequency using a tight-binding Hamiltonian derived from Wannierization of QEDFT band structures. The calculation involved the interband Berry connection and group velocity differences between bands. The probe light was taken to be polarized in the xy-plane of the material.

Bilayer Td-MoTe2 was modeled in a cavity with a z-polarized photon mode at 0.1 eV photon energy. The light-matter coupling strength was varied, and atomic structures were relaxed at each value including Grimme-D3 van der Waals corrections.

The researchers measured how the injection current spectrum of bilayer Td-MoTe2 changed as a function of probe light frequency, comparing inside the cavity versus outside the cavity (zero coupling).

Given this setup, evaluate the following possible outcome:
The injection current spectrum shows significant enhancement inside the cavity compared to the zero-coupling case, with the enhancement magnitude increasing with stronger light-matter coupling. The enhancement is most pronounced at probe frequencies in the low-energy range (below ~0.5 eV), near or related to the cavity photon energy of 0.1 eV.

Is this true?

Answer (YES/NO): NO